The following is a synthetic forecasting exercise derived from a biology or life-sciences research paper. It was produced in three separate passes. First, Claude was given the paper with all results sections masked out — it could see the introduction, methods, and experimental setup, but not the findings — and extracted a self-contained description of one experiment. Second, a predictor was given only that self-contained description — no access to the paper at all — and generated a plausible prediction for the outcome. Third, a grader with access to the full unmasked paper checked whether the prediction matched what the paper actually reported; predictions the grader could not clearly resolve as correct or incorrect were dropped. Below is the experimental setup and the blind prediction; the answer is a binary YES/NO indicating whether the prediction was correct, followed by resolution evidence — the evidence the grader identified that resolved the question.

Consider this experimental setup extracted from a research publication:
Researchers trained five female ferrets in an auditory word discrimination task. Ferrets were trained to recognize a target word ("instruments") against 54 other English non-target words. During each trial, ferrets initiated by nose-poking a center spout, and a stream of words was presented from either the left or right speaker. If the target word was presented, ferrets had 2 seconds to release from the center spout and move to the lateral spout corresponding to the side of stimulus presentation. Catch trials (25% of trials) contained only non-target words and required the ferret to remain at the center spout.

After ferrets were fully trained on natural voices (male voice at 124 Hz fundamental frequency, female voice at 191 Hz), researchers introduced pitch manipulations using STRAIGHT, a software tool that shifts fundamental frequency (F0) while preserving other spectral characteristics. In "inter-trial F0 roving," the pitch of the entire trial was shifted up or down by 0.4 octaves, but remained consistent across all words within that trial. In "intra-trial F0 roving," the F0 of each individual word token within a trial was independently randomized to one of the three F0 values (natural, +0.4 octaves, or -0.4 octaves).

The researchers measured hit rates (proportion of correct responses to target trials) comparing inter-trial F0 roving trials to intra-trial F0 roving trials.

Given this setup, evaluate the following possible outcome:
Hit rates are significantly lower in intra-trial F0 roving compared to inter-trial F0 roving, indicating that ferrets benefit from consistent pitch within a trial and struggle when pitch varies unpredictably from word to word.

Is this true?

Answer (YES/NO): NO